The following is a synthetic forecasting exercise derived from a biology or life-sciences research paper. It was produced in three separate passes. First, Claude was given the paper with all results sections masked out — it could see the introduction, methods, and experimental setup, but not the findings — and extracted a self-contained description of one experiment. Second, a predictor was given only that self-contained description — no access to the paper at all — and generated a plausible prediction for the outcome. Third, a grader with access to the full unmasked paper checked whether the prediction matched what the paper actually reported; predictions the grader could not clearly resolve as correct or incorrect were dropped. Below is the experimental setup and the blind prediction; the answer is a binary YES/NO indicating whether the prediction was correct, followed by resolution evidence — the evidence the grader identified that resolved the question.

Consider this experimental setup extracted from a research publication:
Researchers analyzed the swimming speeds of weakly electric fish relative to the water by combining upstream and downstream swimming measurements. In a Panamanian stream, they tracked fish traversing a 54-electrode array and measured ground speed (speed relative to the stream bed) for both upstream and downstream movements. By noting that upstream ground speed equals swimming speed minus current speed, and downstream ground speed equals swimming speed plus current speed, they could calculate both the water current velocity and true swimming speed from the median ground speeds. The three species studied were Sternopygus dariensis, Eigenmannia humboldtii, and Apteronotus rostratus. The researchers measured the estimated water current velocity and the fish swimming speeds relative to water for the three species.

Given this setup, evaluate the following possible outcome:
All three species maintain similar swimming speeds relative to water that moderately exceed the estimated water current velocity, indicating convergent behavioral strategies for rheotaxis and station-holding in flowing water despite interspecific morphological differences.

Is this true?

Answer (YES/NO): NO